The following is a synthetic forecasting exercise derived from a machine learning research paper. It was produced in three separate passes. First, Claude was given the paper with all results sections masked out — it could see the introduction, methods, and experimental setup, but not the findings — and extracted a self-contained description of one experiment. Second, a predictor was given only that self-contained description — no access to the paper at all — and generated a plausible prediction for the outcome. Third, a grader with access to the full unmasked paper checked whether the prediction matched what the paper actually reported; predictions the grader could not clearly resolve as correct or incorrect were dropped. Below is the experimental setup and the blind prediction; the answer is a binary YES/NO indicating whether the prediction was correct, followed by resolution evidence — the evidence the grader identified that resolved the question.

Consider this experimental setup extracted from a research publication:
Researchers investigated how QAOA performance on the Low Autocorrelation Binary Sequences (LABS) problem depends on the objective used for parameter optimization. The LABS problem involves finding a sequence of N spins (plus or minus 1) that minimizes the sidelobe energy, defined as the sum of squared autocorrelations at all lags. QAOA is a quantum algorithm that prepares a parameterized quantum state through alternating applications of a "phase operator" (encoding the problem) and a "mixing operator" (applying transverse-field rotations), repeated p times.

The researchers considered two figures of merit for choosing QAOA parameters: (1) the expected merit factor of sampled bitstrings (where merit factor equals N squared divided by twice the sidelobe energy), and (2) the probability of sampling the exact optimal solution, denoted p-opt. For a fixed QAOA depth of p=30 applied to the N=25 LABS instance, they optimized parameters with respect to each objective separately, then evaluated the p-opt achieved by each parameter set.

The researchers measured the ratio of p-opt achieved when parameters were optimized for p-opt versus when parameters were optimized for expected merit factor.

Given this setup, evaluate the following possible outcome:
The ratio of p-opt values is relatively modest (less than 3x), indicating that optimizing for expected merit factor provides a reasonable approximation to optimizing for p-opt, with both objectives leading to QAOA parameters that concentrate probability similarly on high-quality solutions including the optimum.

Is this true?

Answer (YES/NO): NO